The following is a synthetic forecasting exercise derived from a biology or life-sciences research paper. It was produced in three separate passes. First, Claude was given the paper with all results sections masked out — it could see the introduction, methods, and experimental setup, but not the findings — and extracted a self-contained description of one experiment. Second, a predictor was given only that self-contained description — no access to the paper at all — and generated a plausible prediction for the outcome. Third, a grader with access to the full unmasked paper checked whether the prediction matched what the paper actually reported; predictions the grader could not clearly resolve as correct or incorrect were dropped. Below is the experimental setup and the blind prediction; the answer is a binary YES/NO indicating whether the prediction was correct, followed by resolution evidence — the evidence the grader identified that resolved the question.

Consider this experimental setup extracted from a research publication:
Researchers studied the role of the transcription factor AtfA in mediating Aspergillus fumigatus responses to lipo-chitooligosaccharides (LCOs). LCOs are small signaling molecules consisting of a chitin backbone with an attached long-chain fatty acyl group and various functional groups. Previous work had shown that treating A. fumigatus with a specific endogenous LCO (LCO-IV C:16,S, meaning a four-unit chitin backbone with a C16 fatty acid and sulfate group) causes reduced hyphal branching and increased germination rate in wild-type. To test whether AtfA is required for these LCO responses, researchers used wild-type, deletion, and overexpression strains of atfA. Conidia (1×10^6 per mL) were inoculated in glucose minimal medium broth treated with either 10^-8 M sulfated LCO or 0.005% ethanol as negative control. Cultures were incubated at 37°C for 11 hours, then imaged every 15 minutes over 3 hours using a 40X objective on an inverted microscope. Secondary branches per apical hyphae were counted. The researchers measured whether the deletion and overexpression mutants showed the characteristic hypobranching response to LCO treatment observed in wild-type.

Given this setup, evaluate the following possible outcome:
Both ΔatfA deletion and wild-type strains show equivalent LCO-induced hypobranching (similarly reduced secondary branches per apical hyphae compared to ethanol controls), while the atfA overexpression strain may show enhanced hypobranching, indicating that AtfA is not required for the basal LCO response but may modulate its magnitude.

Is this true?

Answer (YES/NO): NO